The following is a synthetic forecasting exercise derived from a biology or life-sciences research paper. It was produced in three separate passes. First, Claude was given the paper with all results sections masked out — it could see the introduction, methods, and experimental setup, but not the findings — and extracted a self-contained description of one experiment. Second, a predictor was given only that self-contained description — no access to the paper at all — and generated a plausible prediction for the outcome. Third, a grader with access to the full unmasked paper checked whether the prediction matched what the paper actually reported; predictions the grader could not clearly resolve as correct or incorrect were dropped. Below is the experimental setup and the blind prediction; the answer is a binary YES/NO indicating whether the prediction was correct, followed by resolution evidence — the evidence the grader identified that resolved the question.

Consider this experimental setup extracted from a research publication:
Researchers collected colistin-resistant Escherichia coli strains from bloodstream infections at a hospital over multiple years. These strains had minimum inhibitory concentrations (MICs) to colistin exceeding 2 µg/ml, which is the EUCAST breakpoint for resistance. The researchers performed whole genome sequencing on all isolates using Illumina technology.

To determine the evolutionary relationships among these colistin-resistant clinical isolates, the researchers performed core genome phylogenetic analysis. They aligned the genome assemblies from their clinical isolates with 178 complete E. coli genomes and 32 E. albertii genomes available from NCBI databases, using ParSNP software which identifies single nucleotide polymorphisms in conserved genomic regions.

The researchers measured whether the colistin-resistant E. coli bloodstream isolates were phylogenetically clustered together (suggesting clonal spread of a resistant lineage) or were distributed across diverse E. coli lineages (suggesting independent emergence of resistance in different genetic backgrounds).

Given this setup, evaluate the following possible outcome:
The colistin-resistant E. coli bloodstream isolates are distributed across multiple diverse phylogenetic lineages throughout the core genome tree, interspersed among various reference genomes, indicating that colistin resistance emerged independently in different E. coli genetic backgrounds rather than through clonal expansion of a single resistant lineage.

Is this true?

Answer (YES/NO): YES